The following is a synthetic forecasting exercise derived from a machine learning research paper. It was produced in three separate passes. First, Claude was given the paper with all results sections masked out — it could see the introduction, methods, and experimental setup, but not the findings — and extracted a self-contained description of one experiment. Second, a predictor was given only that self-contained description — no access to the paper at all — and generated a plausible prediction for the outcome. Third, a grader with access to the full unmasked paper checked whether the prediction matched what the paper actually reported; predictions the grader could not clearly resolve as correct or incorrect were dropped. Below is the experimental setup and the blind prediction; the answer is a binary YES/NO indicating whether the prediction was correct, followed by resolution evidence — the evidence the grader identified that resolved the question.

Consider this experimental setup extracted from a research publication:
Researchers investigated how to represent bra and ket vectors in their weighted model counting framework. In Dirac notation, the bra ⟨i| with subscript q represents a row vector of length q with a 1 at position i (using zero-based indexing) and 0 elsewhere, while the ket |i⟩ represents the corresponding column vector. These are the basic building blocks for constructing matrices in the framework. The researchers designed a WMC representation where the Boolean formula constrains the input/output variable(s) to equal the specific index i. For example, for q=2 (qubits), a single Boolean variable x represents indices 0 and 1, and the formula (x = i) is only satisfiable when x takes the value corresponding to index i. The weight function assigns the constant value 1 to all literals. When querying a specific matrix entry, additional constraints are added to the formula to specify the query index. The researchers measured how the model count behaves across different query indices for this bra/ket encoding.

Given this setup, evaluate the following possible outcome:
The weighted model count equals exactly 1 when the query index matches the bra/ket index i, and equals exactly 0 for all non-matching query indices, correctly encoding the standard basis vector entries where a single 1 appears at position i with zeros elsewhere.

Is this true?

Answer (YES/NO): YES